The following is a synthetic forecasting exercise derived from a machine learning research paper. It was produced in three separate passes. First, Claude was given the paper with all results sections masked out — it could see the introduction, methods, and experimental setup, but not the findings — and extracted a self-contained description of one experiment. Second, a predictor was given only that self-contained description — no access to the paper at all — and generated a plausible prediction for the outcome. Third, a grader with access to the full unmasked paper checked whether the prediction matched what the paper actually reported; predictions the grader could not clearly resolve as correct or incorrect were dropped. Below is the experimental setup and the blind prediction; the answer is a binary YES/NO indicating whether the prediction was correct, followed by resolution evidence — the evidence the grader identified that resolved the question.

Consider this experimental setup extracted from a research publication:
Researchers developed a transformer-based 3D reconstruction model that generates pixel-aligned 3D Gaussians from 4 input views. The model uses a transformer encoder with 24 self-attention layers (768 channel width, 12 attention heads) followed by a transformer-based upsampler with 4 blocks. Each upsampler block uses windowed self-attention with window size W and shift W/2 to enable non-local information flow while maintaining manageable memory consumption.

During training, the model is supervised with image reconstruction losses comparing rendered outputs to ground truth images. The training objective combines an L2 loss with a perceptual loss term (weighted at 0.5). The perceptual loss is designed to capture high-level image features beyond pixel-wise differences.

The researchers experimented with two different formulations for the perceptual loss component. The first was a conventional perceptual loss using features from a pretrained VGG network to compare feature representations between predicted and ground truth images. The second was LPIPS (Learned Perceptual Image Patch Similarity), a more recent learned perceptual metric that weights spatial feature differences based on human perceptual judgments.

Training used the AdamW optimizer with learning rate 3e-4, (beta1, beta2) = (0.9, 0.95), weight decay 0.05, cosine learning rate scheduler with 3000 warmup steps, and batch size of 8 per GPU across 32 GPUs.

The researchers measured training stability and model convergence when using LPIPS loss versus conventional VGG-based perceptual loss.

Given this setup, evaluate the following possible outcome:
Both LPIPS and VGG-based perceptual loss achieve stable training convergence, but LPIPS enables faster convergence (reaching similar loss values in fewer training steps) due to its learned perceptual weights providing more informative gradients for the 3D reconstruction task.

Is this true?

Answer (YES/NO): NO